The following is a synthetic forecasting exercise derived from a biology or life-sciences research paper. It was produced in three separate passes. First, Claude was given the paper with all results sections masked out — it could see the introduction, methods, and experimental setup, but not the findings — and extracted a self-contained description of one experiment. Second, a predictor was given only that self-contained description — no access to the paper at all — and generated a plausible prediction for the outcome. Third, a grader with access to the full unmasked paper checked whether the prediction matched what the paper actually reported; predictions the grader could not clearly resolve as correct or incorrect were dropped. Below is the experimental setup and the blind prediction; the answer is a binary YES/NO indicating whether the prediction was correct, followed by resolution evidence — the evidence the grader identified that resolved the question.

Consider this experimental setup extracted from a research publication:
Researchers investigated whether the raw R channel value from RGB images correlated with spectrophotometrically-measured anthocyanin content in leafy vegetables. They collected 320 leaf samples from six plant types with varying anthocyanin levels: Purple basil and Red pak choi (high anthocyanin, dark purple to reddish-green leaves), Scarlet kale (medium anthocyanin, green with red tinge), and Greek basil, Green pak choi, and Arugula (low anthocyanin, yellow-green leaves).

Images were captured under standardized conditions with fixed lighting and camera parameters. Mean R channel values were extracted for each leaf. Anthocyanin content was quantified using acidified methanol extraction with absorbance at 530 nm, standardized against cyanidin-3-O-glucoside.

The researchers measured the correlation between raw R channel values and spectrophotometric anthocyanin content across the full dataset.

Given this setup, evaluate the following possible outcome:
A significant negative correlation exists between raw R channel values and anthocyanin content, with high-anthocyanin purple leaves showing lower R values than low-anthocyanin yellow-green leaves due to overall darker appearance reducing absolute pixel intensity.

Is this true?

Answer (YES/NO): NO